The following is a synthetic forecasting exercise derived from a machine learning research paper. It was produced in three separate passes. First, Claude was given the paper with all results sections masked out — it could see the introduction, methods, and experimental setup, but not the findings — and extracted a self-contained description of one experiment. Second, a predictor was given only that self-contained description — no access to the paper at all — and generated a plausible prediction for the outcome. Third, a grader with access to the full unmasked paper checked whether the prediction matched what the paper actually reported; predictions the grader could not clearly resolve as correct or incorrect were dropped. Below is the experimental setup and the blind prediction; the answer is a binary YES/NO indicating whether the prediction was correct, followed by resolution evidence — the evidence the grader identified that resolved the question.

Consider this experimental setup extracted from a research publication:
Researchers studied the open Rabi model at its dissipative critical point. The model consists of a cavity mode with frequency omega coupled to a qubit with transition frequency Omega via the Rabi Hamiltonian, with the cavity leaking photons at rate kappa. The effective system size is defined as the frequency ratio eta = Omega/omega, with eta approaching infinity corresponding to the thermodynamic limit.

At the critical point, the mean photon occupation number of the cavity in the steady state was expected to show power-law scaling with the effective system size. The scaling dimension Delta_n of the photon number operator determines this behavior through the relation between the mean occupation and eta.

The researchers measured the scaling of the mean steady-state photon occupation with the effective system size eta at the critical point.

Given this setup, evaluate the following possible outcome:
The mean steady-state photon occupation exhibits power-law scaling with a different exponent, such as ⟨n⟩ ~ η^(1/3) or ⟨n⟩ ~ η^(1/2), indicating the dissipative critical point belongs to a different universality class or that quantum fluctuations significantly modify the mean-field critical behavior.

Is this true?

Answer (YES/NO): YES